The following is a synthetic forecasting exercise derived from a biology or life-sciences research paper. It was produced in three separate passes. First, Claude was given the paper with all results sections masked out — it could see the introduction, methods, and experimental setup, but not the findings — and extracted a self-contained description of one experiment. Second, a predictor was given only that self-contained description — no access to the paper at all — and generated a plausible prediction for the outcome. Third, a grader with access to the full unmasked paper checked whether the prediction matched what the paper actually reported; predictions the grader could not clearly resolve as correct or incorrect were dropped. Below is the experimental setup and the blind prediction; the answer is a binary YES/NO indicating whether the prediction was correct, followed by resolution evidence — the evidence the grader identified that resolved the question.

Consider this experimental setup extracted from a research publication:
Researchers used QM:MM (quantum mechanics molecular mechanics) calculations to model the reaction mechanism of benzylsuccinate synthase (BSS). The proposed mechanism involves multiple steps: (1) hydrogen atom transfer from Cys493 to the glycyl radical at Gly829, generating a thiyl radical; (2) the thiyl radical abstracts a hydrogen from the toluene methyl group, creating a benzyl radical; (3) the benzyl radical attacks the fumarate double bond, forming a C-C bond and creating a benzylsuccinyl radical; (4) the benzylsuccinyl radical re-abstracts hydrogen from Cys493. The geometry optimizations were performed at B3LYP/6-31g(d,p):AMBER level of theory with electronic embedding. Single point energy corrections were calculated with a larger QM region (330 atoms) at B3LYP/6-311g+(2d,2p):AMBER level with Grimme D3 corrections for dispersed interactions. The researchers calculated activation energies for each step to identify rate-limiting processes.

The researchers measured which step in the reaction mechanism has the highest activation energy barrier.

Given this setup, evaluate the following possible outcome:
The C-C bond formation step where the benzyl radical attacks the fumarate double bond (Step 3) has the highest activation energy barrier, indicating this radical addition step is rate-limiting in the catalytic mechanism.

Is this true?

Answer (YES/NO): NO